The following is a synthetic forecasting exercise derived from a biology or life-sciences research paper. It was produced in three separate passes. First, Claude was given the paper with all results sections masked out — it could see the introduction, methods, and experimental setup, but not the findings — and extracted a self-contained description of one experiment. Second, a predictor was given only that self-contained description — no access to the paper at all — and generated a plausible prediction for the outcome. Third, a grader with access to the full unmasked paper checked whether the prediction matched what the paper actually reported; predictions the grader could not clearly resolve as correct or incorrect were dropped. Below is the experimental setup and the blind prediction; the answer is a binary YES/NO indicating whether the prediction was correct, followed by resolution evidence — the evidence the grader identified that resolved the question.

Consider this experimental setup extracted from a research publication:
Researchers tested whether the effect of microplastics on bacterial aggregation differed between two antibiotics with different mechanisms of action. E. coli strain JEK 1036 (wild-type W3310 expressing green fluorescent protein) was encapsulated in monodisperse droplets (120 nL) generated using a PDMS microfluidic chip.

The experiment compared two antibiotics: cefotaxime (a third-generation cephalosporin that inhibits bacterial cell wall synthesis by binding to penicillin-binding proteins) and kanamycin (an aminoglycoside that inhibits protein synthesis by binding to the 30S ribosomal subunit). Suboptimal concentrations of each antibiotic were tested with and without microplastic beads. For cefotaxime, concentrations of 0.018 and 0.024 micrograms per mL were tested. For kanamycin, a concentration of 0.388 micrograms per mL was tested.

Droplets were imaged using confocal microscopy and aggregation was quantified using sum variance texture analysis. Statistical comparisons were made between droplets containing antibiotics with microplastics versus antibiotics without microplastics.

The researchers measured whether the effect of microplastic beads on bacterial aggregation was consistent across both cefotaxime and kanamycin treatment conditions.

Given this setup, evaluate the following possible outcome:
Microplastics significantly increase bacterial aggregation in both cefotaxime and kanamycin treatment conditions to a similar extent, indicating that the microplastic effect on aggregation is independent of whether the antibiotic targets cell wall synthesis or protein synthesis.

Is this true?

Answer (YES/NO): NO